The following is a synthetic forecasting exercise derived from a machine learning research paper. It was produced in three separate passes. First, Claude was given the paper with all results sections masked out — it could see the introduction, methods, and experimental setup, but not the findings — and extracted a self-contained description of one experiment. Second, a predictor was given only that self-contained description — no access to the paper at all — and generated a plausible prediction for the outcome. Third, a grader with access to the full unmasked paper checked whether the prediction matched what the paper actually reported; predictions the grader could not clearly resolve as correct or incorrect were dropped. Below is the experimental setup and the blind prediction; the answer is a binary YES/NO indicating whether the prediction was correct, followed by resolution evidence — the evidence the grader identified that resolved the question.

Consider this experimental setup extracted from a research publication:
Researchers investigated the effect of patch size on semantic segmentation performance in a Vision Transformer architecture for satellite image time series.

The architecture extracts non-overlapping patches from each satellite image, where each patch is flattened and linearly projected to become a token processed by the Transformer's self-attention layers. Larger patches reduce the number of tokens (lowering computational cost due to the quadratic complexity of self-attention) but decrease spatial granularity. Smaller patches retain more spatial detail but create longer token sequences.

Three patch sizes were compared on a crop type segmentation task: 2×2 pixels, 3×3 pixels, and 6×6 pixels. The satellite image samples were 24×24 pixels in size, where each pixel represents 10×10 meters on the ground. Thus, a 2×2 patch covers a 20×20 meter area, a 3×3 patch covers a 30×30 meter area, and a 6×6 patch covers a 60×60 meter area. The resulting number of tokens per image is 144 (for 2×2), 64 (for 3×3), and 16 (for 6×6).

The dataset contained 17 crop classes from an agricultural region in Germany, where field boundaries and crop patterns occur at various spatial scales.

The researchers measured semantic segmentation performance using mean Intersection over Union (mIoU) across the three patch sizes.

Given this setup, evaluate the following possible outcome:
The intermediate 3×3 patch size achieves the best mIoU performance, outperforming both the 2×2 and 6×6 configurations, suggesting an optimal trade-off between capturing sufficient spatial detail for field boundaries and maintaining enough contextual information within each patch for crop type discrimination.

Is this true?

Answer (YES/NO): NO